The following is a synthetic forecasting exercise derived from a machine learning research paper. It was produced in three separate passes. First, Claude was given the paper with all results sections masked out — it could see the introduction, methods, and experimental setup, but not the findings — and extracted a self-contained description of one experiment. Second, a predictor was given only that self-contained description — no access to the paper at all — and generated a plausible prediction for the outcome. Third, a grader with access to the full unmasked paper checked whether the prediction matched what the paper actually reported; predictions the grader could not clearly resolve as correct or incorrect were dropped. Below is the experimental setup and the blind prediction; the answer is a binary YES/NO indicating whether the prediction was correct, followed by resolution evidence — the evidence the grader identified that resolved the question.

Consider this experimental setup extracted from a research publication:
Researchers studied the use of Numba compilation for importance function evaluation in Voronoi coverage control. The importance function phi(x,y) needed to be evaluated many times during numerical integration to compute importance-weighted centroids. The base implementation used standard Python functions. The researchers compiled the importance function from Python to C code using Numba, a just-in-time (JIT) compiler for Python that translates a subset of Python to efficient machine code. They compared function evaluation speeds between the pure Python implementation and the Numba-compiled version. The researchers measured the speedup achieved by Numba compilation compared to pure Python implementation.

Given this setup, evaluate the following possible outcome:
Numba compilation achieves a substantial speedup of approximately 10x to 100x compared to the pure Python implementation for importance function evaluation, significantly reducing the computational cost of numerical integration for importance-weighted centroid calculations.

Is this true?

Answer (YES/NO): YES